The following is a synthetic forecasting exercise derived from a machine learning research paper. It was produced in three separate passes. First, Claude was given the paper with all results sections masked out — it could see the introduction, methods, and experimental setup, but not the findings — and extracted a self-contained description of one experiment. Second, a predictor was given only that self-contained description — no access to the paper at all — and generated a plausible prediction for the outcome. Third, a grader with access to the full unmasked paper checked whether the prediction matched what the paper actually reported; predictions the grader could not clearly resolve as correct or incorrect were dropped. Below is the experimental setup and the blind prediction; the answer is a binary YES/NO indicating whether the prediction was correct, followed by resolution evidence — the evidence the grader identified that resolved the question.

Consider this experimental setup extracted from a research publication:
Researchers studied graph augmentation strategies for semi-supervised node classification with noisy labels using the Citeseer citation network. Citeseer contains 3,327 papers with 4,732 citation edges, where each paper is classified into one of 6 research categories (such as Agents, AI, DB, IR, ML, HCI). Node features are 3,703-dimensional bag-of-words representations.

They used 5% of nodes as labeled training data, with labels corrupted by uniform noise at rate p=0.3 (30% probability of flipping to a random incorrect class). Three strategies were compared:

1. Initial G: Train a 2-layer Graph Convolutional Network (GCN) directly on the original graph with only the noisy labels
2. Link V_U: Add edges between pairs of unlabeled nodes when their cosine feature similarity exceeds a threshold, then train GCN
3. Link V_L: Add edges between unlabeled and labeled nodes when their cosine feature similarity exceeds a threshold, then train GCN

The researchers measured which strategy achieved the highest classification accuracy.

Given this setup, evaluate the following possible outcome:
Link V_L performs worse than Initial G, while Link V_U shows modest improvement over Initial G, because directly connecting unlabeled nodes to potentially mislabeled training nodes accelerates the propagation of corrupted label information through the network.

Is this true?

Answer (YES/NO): NO